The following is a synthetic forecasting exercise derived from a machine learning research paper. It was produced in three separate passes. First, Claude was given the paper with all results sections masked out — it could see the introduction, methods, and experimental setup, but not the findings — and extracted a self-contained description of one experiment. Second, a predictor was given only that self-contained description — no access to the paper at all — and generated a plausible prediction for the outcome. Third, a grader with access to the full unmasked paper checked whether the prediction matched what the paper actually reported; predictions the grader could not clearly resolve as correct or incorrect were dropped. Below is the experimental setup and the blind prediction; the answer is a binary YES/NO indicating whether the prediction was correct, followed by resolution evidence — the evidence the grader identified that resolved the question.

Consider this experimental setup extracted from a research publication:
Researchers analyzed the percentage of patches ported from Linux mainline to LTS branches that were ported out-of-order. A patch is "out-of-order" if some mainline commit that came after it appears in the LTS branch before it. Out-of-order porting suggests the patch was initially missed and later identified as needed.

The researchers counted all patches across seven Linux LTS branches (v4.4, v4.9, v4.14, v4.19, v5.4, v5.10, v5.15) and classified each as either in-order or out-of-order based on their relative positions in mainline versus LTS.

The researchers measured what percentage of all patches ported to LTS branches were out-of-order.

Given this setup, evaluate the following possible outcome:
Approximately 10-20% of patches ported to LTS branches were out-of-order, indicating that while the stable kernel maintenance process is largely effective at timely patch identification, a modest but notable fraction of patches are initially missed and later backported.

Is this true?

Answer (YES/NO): NO